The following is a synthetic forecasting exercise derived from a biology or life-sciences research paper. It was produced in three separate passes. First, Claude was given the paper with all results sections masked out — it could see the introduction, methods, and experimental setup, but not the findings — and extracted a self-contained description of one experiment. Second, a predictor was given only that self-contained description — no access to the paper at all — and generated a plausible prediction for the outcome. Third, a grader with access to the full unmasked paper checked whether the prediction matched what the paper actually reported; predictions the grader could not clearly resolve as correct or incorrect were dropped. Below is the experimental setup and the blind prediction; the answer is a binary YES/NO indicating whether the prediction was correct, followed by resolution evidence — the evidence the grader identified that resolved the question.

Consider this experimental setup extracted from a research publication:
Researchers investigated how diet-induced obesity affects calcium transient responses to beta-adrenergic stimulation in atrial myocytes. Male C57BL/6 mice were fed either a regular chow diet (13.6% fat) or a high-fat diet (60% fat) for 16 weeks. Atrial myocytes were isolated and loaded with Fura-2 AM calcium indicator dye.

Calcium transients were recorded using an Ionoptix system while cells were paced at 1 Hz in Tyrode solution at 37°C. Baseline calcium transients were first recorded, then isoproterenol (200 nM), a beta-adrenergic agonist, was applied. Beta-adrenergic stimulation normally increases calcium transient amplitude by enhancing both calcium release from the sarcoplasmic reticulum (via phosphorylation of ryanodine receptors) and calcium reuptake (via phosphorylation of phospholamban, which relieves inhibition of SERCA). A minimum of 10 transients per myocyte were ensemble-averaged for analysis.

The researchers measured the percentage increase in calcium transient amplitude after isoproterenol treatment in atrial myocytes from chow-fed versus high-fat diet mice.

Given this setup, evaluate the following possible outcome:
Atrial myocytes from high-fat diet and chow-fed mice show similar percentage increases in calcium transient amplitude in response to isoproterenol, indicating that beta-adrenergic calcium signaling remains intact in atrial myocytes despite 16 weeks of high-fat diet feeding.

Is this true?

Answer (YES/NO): NO